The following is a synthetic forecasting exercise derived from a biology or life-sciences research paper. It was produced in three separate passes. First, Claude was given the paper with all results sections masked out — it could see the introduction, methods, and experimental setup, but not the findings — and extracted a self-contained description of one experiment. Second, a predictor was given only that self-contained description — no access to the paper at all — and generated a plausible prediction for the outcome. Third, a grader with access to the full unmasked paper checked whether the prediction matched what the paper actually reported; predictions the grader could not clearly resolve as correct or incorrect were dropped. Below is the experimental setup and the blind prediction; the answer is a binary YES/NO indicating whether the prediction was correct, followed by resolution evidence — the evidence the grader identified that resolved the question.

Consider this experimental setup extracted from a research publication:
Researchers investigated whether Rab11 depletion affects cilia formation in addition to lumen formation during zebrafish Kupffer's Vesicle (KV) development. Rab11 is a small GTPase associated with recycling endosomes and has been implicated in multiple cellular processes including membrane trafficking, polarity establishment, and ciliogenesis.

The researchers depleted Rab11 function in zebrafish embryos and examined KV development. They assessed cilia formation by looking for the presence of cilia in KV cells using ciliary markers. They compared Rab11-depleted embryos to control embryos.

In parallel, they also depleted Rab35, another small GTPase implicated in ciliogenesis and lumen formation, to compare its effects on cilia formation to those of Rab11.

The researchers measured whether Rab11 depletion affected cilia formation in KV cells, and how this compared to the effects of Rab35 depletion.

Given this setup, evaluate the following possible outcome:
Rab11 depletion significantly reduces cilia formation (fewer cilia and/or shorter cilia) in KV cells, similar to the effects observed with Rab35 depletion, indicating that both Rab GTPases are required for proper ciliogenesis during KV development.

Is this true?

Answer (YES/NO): YES